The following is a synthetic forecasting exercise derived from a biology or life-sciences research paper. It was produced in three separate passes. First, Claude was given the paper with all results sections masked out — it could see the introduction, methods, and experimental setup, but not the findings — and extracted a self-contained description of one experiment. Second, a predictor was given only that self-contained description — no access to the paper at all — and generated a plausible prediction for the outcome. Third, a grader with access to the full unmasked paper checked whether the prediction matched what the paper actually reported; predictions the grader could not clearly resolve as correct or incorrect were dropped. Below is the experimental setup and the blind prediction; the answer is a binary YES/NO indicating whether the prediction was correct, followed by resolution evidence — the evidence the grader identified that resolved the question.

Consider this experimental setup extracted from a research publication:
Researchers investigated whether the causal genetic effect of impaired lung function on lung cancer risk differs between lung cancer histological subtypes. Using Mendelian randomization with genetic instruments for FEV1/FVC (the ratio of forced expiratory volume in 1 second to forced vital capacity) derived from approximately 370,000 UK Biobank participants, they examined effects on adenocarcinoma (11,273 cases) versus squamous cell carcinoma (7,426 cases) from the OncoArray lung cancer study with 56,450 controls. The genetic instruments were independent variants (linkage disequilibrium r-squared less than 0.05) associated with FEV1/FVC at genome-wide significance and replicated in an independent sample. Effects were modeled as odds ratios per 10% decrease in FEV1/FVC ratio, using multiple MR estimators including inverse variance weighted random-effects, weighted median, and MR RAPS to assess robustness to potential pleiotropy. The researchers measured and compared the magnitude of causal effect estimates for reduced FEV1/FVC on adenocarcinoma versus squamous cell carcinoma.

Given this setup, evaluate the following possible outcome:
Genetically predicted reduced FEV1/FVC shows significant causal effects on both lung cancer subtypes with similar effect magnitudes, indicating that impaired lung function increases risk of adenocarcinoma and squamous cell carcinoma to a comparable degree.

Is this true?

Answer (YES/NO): NO